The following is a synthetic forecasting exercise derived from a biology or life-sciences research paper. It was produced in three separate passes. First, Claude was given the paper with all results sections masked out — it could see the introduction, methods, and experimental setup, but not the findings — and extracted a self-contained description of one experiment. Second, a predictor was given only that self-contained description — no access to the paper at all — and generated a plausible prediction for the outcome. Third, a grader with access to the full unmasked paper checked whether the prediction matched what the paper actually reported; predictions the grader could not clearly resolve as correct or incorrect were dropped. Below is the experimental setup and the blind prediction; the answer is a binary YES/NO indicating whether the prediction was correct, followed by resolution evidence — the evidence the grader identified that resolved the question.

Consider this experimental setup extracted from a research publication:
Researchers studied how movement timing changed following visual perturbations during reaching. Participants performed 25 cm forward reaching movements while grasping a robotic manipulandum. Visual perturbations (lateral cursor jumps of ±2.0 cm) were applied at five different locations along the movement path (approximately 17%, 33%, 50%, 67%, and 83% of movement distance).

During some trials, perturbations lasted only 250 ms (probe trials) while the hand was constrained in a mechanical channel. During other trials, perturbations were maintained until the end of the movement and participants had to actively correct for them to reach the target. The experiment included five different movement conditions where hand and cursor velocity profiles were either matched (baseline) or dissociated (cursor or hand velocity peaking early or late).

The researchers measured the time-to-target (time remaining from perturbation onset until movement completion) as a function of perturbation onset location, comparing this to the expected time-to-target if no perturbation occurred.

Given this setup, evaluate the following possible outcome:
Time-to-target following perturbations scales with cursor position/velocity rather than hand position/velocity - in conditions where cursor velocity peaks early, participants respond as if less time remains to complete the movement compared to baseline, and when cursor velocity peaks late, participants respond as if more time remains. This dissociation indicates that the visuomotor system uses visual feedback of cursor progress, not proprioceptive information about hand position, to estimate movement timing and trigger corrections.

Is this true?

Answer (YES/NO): NO